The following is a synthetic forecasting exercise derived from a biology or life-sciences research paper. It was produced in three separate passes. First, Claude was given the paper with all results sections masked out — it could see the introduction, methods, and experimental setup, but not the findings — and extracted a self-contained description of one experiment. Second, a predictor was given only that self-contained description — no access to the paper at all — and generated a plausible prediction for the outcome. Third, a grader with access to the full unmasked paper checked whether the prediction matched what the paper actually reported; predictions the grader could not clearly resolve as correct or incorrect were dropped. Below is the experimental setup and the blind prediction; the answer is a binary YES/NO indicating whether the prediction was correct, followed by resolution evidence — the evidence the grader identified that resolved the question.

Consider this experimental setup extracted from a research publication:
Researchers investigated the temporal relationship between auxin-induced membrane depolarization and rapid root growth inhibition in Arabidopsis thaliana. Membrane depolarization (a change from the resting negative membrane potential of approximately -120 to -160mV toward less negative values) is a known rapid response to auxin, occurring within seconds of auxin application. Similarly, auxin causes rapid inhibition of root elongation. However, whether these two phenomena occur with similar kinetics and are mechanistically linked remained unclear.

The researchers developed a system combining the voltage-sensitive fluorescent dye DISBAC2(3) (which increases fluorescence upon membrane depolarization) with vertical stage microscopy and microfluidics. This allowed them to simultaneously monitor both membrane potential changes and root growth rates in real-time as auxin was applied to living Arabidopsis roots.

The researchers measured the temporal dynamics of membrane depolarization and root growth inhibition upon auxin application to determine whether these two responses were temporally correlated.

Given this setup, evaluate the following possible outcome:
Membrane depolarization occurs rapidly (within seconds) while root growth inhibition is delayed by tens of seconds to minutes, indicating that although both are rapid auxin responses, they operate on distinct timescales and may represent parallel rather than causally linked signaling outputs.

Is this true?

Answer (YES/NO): NO